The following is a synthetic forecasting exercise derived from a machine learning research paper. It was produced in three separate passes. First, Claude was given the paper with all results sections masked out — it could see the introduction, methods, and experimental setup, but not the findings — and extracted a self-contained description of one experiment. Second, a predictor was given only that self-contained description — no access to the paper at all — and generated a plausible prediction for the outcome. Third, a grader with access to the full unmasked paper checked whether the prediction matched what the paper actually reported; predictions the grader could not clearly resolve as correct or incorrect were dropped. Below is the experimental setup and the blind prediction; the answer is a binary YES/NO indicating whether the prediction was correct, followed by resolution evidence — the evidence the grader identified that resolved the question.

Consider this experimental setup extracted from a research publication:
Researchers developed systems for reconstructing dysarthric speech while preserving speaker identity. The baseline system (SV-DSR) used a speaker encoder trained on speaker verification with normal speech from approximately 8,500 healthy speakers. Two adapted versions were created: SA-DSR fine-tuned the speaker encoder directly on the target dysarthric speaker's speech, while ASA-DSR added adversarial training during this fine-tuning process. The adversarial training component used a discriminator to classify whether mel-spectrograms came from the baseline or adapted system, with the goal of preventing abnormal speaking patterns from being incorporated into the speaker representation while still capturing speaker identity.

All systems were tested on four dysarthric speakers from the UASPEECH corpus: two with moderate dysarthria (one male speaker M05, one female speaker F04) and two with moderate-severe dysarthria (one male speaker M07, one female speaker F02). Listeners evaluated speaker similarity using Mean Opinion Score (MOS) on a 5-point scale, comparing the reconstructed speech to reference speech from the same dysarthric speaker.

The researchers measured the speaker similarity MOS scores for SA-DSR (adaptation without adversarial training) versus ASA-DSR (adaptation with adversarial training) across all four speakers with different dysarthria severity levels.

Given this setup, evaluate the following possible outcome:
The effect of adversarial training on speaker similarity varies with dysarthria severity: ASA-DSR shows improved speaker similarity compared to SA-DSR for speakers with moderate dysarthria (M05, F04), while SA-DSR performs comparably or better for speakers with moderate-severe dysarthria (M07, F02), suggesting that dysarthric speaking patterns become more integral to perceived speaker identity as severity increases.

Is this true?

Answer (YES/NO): YES